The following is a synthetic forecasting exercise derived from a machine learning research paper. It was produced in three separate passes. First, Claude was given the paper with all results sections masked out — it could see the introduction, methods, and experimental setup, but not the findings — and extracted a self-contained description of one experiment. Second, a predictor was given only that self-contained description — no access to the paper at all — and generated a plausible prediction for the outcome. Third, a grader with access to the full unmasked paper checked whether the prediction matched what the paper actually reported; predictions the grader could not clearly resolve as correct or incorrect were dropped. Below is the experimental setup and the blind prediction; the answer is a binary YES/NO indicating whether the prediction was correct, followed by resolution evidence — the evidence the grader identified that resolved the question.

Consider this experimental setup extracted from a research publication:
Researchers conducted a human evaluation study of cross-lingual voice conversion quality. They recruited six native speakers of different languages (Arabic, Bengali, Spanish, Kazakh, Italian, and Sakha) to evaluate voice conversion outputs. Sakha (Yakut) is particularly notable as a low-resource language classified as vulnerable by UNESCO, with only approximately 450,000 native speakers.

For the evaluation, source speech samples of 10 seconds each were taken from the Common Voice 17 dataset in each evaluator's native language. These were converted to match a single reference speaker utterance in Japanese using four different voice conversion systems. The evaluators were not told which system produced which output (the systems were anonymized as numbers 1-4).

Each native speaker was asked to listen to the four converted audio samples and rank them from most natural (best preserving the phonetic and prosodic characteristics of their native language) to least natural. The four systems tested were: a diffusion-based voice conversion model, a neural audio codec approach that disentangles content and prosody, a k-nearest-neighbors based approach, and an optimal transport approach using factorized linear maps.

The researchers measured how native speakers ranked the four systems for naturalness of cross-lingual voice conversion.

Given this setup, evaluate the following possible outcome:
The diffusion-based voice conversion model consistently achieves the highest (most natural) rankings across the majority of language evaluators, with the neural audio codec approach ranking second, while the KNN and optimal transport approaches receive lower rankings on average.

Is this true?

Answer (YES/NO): NO